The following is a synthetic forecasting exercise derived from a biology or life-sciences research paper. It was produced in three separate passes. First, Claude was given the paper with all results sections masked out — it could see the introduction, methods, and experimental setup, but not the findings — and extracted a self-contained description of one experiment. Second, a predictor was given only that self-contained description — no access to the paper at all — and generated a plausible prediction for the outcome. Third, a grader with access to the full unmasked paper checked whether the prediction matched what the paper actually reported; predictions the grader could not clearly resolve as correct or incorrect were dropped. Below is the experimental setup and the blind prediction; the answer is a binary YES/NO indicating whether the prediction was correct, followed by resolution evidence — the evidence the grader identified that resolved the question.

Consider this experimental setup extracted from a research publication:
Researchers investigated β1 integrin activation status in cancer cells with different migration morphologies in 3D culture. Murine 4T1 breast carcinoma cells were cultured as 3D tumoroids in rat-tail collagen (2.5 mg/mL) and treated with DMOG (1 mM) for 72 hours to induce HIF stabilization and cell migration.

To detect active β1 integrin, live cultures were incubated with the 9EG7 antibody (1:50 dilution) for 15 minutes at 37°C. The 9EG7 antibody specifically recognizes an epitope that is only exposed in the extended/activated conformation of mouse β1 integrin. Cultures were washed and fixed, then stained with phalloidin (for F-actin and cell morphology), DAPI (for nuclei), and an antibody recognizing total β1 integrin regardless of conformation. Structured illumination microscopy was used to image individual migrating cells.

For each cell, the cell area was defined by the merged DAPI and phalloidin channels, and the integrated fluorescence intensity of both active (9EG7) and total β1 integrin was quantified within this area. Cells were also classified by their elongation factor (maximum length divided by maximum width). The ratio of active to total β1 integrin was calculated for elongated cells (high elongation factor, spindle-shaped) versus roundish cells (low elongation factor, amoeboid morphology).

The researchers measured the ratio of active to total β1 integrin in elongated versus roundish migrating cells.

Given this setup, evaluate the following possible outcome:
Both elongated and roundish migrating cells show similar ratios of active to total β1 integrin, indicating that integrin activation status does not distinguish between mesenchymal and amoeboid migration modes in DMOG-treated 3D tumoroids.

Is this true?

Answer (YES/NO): NO